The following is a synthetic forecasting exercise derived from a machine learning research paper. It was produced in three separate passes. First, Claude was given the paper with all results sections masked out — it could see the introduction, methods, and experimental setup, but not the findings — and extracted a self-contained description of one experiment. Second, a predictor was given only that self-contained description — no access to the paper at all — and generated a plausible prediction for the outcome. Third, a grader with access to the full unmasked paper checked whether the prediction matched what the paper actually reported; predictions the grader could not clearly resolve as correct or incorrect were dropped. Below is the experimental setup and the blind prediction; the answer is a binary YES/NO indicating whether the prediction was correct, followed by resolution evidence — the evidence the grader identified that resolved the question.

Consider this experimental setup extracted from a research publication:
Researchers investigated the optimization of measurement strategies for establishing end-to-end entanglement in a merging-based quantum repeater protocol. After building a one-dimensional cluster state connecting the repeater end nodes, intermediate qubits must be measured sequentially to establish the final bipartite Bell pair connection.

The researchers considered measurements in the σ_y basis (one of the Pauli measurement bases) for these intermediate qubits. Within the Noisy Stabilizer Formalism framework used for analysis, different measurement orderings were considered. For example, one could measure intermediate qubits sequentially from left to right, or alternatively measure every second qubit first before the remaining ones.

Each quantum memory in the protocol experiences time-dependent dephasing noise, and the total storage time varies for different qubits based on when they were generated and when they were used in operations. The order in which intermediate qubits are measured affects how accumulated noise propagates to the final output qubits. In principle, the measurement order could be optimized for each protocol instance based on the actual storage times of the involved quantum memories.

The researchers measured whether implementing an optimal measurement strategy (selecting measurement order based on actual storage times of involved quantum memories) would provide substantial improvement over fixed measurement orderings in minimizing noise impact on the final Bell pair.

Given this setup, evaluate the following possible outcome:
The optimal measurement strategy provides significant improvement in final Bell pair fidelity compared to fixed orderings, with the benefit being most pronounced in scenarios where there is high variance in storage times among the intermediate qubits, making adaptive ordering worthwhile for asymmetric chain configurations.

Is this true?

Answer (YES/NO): NO